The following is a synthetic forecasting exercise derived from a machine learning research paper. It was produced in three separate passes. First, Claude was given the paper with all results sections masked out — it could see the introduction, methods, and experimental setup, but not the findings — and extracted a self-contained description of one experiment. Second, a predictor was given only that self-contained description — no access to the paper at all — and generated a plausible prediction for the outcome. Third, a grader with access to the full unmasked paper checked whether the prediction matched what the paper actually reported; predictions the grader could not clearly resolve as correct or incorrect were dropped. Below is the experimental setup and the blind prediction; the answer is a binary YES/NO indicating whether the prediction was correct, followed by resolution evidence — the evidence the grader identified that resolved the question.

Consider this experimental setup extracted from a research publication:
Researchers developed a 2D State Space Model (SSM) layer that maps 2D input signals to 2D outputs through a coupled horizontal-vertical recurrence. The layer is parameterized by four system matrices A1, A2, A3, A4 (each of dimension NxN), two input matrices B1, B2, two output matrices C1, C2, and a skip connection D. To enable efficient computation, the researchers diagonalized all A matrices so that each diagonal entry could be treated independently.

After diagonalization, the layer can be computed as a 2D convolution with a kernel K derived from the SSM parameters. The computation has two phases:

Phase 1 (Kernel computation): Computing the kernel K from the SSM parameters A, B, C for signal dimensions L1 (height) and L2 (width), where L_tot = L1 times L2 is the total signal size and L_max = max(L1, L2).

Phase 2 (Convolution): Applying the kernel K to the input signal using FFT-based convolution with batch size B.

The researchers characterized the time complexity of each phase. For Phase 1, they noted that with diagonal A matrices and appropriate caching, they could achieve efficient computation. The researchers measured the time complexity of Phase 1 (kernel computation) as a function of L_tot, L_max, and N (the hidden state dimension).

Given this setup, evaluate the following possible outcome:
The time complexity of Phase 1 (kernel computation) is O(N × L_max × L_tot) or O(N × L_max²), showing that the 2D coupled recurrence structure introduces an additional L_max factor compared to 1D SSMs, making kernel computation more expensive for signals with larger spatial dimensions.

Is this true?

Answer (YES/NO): YES